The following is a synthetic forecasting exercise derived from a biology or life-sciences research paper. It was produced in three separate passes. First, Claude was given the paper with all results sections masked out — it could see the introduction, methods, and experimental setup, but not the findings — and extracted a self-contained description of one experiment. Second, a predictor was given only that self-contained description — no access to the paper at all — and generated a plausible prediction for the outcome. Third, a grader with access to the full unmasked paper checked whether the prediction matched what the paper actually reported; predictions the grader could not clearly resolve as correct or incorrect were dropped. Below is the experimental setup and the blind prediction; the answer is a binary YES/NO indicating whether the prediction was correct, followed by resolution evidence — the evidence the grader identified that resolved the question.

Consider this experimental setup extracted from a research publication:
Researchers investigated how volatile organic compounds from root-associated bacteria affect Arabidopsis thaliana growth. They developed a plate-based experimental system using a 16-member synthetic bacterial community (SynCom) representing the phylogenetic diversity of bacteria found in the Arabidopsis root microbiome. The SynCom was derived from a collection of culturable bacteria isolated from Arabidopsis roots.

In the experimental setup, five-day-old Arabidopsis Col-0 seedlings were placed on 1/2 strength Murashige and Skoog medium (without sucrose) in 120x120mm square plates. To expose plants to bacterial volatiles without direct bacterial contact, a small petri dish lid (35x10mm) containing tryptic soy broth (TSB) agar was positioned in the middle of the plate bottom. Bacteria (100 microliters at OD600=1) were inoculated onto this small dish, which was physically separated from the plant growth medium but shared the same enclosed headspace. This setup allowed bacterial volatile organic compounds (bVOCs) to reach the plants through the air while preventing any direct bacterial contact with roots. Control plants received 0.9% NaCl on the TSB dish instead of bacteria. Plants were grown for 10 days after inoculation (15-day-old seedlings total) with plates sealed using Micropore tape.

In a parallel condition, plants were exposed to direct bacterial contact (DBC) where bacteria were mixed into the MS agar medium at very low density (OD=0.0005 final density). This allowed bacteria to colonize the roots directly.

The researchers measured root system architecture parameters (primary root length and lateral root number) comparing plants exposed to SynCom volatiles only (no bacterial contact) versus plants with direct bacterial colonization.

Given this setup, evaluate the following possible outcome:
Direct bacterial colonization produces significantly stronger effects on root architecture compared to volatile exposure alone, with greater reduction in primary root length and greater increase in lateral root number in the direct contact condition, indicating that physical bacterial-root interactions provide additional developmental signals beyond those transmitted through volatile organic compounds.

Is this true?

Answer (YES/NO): NO